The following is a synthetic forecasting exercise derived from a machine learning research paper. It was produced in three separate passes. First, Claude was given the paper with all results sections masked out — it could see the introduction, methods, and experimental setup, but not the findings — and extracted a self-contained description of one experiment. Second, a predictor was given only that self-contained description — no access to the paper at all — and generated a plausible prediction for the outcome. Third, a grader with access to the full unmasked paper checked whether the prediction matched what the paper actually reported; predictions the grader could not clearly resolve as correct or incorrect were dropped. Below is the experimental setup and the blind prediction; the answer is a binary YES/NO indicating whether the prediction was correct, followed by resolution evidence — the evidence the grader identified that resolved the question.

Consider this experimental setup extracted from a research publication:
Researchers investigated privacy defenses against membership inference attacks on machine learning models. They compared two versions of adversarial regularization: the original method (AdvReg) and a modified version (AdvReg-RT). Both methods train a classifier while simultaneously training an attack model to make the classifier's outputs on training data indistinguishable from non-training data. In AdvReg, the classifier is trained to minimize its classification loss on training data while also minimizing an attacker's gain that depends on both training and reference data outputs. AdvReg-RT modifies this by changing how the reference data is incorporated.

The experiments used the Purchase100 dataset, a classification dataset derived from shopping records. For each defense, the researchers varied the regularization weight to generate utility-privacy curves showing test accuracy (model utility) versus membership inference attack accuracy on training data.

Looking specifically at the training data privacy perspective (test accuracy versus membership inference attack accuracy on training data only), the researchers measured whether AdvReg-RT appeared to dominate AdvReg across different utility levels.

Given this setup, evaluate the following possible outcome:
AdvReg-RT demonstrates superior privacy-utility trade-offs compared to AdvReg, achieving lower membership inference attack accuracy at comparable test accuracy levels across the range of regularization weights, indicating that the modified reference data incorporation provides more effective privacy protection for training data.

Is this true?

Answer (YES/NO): YES